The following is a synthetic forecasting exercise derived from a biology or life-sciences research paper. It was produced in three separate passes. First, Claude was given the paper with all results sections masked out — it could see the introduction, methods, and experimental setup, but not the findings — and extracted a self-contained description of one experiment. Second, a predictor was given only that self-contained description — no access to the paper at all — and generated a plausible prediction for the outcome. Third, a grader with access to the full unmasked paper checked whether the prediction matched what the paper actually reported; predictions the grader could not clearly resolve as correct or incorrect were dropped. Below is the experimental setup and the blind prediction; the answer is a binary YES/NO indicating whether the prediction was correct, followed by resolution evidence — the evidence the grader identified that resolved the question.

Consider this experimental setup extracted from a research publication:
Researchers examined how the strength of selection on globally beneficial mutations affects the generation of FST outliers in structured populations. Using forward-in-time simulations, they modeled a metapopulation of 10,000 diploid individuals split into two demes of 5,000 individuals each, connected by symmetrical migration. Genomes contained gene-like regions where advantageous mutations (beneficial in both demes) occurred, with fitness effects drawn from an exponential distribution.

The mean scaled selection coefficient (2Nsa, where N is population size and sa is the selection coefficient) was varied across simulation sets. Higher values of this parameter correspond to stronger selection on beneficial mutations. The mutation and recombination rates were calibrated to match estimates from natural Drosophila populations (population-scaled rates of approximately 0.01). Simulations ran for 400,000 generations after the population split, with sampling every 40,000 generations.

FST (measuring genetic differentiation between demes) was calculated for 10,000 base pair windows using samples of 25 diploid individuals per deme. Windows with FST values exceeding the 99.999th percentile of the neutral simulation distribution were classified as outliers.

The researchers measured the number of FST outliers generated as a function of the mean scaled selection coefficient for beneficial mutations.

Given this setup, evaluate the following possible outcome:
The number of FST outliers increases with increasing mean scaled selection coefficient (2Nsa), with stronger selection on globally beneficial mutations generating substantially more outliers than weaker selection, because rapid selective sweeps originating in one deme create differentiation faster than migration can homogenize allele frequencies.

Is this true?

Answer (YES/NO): YES